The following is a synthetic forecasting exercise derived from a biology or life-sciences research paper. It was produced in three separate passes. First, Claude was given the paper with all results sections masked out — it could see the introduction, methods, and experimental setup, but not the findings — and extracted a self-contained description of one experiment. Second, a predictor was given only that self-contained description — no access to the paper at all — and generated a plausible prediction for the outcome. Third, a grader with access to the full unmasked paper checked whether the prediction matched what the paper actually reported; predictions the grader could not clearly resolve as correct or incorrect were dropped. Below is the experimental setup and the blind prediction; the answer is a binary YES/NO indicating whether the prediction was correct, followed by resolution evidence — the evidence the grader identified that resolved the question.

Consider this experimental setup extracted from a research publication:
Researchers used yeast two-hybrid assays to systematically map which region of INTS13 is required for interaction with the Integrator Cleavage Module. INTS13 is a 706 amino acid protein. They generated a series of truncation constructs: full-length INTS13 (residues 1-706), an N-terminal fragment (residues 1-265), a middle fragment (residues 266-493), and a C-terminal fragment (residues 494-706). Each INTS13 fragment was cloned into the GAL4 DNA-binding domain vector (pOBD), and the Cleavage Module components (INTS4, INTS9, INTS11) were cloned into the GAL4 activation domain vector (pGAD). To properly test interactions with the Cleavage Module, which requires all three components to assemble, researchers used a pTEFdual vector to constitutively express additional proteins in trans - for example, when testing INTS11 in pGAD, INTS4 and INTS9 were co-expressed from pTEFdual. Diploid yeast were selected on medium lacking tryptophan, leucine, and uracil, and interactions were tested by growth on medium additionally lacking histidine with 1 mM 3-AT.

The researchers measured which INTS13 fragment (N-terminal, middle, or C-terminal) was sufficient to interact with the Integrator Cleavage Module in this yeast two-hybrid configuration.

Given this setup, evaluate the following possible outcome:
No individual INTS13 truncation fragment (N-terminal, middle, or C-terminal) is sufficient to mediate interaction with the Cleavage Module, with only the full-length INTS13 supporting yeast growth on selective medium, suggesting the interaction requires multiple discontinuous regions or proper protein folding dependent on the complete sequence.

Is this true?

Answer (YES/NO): NO